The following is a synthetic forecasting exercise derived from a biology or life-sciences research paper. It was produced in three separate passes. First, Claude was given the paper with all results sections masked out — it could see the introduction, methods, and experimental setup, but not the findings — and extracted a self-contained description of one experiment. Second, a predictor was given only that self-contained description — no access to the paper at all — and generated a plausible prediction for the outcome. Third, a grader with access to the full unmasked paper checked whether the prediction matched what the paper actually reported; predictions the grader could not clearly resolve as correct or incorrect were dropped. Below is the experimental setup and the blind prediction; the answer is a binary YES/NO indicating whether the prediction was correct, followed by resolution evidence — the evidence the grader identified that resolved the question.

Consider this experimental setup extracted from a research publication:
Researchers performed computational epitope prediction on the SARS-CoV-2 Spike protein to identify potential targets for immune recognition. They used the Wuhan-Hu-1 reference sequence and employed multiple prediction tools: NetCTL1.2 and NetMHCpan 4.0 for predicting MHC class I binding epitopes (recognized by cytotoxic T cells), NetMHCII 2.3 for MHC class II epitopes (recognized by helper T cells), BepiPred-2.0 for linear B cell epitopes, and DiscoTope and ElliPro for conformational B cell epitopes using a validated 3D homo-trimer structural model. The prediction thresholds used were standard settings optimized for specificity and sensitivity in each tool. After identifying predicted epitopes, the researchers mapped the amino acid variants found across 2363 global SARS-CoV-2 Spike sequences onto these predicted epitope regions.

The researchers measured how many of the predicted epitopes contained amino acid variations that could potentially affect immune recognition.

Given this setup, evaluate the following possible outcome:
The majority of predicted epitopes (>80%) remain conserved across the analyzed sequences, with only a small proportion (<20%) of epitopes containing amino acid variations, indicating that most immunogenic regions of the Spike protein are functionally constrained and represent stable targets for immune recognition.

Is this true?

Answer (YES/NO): YES